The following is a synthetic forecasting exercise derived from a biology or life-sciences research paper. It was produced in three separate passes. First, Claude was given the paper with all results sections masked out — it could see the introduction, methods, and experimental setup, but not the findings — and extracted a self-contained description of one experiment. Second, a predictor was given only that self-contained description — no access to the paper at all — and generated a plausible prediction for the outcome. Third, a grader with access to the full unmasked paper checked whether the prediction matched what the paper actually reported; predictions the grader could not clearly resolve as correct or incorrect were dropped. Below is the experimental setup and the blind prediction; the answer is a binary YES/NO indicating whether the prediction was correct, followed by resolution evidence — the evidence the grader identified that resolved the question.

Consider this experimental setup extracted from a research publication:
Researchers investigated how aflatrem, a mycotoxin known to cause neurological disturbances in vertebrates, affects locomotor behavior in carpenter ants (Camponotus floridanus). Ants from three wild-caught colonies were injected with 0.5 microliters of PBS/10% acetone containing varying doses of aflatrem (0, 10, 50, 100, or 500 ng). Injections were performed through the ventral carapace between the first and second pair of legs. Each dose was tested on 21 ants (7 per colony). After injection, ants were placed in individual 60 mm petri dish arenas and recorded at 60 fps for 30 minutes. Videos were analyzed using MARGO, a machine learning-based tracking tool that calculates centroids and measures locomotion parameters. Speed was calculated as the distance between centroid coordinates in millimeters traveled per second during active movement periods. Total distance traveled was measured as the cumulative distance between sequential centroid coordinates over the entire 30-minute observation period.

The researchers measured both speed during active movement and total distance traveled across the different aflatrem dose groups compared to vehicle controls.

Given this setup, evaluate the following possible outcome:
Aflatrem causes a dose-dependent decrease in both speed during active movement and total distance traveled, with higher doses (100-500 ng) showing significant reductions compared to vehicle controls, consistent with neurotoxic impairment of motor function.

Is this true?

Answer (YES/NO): NO